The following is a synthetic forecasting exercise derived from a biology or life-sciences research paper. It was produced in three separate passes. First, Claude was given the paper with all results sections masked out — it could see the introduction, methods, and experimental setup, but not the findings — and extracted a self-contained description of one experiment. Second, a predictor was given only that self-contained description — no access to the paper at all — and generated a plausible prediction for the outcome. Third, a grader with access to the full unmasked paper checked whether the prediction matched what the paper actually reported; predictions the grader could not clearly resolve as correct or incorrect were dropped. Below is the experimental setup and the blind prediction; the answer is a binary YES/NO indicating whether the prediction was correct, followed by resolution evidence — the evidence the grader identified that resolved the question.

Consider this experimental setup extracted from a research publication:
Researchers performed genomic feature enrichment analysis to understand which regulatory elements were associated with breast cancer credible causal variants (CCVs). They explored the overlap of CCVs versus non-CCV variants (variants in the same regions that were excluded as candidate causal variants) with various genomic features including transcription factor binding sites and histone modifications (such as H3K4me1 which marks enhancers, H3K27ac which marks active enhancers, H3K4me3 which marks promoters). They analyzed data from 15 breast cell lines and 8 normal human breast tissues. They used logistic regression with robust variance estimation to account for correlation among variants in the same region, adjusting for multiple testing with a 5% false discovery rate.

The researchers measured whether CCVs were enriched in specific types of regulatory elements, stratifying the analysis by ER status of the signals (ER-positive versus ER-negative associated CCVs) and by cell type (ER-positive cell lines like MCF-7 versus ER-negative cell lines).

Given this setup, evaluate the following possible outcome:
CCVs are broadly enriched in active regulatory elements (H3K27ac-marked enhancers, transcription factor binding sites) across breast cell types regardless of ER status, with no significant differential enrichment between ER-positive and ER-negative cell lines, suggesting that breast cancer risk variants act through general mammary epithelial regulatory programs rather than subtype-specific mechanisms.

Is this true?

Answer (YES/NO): NO